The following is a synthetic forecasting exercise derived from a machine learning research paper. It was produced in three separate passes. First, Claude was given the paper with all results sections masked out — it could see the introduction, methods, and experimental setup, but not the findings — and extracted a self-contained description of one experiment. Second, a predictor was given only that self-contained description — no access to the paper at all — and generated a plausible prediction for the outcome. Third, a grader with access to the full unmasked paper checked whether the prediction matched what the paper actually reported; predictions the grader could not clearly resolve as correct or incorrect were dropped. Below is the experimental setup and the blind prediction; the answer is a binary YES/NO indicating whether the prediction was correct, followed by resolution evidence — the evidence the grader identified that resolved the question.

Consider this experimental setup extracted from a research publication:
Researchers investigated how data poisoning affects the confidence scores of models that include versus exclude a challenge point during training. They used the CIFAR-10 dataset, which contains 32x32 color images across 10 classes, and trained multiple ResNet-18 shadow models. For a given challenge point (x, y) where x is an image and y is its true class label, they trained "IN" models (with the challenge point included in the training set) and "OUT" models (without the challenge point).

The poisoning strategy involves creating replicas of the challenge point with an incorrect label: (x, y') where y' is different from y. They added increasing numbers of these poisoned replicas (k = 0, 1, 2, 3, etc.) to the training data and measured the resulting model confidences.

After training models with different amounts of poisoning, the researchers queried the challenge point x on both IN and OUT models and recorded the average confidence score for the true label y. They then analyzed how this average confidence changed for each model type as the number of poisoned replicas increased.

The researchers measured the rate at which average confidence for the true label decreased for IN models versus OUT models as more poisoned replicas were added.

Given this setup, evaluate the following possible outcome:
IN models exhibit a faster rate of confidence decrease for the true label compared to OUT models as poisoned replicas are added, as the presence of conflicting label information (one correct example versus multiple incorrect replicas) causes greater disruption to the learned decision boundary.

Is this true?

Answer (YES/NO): NO